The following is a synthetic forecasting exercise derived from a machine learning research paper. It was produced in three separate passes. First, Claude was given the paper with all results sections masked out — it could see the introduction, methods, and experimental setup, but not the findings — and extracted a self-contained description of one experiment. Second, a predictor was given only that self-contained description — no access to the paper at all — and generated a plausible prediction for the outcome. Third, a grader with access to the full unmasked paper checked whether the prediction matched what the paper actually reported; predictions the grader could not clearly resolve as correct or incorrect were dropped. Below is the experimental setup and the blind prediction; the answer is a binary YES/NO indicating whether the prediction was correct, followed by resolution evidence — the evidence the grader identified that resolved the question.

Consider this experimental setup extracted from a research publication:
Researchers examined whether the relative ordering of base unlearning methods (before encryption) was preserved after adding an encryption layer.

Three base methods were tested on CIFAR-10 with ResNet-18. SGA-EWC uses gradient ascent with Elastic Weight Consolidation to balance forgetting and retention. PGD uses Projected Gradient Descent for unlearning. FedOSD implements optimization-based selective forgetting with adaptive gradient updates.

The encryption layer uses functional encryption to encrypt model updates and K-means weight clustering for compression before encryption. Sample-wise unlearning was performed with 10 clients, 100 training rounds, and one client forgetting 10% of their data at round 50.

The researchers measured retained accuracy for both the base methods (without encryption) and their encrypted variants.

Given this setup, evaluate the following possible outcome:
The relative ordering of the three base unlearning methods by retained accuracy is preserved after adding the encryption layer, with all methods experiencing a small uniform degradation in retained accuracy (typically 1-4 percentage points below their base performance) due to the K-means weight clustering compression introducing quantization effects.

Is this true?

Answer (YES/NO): NO